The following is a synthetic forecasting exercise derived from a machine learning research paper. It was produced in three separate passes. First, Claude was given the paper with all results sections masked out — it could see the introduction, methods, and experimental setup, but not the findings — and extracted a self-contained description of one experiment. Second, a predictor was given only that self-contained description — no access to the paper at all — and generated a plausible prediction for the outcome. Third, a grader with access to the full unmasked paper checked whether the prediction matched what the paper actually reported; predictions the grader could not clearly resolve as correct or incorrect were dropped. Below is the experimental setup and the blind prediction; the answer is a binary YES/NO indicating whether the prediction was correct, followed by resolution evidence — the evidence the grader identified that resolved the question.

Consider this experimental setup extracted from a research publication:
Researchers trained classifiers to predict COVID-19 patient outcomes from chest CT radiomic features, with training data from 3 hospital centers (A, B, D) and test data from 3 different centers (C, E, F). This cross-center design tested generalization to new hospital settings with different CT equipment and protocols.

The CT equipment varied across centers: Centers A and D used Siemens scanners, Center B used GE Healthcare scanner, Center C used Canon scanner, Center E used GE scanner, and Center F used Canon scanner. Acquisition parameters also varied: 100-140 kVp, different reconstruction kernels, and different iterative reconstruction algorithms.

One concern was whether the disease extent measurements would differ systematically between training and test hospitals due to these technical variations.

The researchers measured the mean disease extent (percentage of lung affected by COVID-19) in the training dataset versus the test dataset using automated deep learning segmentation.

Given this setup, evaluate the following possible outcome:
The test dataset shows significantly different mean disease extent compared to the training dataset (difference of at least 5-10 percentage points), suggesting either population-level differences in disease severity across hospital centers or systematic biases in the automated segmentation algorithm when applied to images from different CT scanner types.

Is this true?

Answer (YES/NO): NO